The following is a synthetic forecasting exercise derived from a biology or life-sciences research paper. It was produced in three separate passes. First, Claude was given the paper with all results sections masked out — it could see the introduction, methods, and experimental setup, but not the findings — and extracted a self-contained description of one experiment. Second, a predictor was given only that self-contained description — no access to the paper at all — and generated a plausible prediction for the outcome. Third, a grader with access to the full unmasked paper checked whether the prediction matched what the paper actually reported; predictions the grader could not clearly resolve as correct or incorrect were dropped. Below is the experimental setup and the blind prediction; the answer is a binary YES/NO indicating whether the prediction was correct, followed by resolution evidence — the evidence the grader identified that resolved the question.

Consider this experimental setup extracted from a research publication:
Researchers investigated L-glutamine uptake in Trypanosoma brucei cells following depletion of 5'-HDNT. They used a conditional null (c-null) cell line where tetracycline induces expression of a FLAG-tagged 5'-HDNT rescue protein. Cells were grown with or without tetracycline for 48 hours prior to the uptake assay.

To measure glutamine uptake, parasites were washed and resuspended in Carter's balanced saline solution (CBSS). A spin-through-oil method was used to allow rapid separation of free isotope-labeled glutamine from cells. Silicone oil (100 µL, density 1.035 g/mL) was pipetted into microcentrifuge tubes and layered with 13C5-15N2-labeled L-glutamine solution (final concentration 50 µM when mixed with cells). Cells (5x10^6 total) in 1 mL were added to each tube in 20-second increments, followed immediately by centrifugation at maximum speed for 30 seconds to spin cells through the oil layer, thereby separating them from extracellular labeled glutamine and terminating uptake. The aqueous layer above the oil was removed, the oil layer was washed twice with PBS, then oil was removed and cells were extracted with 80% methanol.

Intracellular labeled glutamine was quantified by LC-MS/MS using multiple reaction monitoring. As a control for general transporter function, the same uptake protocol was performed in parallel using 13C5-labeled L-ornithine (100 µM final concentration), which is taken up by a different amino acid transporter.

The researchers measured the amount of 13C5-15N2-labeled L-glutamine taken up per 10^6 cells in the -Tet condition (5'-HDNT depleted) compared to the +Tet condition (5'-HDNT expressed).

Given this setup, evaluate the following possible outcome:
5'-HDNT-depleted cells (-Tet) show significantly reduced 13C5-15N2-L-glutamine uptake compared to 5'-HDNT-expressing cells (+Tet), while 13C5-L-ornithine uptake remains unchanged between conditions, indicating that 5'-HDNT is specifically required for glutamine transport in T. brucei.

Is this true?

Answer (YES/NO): NO